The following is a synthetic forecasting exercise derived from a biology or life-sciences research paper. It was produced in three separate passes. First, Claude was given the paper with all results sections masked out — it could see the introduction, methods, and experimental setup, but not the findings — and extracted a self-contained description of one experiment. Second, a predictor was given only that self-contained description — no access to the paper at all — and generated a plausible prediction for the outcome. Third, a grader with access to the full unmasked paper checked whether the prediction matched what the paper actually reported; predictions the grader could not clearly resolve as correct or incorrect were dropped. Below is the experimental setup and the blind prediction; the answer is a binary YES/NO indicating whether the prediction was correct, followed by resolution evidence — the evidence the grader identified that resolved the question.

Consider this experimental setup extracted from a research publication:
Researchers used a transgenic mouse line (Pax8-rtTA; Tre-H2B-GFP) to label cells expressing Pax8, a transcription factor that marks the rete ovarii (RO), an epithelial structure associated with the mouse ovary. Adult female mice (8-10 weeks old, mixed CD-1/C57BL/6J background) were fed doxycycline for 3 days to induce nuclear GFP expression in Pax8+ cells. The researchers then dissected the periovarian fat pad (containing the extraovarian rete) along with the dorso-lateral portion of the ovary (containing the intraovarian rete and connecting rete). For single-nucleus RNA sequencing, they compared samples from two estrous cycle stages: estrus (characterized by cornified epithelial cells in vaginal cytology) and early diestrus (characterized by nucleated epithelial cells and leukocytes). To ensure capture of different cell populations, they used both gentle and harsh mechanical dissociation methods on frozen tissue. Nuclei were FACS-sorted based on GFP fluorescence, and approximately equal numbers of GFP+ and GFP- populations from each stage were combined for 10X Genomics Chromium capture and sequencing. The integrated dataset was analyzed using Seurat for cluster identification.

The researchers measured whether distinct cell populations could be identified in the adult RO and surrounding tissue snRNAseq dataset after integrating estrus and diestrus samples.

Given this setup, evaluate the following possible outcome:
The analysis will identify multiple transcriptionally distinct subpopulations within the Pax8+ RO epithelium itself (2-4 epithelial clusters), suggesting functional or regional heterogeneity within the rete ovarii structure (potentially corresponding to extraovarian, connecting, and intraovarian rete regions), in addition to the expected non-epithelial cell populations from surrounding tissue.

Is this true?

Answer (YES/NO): NO